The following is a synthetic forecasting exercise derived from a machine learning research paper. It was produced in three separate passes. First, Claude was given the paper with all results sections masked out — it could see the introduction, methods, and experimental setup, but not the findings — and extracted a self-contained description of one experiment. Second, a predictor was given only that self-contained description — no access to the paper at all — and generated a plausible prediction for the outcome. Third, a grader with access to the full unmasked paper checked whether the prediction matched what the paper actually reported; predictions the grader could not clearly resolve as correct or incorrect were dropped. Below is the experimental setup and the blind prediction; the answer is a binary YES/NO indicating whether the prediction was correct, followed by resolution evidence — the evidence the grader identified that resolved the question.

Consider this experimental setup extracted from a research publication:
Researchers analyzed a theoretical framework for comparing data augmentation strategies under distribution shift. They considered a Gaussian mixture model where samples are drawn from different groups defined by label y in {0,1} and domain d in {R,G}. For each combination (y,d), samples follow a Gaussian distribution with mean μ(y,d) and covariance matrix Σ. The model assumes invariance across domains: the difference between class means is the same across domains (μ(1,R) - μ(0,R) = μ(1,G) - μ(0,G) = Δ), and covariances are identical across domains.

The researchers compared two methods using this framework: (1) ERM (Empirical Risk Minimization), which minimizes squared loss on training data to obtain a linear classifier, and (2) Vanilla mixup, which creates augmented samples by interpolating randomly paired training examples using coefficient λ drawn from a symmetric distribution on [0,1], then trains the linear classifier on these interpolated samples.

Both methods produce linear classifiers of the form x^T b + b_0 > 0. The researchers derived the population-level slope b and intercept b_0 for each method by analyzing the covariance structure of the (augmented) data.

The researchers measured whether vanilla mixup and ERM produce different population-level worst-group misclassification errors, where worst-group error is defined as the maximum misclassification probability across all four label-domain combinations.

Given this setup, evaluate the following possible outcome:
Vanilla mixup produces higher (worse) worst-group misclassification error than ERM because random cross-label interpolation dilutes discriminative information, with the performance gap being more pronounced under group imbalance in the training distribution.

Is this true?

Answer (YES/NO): NO